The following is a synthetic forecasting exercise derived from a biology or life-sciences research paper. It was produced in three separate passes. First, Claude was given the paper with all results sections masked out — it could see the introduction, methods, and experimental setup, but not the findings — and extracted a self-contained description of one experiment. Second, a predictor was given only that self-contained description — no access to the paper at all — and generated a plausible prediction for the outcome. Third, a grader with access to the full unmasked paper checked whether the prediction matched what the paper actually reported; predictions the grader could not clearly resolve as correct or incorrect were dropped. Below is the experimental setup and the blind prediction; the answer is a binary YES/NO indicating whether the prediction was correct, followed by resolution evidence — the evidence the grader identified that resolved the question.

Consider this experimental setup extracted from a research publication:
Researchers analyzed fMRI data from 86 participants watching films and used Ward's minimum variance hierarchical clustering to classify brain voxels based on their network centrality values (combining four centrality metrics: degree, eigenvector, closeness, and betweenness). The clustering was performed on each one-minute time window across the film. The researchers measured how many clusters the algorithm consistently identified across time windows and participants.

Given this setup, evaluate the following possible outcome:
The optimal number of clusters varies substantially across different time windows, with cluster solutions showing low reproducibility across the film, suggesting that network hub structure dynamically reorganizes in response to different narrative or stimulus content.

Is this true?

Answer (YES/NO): NO